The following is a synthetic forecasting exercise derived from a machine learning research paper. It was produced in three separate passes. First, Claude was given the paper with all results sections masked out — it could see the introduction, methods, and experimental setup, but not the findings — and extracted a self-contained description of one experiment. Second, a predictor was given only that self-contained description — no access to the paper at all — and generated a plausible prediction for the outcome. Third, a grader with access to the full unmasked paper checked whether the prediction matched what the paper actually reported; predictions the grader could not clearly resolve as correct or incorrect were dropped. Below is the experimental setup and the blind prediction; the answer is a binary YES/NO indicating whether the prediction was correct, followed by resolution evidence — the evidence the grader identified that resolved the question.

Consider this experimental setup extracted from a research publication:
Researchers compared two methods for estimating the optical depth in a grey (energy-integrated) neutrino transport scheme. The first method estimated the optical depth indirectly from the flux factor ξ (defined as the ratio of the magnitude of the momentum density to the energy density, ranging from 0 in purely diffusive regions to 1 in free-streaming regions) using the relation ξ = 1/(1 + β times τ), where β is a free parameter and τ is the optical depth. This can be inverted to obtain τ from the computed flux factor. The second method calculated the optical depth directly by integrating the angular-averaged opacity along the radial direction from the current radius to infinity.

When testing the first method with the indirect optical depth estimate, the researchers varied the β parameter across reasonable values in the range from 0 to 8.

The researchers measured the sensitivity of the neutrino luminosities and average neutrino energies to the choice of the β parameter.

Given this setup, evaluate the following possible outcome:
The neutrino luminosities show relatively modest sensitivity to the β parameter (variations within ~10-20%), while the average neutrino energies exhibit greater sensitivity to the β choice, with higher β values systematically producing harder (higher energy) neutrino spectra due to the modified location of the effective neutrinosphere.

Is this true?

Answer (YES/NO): NO